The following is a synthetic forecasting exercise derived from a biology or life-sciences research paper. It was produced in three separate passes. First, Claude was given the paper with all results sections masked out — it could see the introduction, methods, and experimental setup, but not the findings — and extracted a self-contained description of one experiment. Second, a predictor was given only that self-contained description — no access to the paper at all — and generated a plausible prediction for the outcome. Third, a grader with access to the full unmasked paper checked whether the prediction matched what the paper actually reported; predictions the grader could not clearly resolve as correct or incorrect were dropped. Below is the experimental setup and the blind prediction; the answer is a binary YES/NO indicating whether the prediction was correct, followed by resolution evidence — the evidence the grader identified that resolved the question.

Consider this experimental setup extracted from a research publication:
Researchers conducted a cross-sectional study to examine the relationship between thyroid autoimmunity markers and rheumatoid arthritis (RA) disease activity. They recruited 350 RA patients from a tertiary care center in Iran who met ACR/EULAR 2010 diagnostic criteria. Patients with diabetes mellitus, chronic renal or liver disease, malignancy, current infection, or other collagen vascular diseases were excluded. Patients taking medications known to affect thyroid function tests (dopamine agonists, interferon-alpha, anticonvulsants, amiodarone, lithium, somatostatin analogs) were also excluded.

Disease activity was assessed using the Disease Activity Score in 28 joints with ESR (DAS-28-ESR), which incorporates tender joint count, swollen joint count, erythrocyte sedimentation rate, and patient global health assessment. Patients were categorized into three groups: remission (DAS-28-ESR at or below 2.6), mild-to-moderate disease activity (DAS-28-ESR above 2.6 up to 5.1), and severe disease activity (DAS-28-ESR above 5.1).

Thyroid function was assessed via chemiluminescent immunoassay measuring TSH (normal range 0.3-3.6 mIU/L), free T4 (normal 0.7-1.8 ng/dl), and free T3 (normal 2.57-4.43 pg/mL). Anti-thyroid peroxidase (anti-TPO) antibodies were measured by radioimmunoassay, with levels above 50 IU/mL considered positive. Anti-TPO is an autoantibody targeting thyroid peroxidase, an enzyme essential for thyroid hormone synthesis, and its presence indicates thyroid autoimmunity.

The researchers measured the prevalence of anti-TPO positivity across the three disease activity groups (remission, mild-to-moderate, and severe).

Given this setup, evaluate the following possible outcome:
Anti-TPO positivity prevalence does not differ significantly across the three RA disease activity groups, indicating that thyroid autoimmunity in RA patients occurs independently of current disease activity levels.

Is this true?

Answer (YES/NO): NO